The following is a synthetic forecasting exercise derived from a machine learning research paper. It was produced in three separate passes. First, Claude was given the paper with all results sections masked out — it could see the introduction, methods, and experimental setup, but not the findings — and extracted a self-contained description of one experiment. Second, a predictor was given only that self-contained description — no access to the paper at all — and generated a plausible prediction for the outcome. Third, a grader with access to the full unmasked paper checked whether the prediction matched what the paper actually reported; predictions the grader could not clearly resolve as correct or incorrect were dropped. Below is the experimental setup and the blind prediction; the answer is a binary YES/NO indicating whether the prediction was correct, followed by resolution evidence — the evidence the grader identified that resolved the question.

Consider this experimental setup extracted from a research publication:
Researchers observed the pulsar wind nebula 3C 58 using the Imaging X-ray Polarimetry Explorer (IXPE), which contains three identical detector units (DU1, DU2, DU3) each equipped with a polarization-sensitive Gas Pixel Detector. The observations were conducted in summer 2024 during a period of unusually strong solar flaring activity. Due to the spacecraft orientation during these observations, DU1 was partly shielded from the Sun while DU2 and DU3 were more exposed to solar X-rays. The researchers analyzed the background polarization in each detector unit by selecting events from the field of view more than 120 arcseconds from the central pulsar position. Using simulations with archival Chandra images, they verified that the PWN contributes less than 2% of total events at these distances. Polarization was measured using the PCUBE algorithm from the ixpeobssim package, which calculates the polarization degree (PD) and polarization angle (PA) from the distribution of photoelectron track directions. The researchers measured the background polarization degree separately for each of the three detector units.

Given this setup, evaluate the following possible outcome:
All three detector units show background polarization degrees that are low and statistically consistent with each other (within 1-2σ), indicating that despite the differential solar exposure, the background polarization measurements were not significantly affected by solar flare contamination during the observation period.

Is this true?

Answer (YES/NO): NO